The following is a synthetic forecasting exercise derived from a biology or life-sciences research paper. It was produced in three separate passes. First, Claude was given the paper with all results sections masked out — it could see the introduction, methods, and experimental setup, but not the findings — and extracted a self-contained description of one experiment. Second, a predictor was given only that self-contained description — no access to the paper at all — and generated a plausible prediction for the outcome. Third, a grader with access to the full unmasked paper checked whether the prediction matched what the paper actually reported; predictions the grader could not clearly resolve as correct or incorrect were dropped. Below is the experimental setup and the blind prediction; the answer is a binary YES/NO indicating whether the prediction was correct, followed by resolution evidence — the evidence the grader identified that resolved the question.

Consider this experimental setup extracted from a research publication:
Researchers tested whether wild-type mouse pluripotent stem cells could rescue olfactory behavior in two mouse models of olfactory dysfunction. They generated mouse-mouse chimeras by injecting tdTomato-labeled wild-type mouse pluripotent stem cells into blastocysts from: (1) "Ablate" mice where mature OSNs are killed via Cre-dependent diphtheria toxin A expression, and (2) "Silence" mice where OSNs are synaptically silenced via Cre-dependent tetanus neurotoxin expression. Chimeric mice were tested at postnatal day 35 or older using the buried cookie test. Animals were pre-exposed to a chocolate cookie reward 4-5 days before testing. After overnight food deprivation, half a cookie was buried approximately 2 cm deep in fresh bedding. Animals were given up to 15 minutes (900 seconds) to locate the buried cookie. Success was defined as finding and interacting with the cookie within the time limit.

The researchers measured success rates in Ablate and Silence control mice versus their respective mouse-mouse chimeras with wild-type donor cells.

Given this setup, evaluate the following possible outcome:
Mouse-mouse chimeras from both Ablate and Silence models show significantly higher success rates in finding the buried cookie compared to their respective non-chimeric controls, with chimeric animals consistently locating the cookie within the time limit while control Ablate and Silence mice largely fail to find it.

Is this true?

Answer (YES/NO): NO